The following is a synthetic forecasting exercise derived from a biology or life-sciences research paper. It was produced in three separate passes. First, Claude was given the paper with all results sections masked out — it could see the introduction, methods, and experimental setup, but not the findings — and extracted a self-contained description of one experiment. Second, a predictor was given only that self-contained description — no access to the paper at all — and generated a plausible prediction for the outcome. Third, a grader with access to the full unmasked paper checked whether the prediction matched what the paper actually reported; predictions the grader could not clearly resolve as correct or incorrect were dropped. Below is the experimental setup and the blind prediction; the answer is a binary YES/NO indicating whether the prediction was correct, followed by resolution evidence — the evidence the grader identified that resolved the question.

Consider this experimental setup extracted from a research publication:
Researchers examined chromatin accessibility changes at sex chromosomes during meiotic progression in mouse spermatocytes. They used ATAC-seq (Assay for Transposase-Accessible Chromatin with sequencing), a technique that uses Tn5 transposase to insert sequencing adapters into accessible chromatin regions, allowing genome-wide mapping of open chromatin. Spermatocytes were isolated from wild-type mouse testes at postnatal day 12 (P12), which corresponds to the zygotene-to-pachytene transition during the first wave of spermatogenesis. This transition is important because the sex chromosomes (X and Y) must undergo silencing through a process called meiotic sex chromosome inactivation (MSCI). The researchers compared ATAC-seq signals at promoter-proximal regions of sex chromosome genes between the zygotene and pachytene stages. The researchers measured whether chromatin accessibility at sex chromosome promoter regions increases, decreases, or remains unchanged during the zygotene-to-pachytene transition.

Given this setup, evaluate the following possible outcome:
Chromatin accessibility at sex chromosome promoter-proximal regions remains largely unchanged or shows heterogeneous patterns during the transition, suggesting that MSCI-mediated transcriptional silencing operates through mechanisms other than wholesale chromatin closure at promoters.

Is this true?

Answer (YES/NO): NO